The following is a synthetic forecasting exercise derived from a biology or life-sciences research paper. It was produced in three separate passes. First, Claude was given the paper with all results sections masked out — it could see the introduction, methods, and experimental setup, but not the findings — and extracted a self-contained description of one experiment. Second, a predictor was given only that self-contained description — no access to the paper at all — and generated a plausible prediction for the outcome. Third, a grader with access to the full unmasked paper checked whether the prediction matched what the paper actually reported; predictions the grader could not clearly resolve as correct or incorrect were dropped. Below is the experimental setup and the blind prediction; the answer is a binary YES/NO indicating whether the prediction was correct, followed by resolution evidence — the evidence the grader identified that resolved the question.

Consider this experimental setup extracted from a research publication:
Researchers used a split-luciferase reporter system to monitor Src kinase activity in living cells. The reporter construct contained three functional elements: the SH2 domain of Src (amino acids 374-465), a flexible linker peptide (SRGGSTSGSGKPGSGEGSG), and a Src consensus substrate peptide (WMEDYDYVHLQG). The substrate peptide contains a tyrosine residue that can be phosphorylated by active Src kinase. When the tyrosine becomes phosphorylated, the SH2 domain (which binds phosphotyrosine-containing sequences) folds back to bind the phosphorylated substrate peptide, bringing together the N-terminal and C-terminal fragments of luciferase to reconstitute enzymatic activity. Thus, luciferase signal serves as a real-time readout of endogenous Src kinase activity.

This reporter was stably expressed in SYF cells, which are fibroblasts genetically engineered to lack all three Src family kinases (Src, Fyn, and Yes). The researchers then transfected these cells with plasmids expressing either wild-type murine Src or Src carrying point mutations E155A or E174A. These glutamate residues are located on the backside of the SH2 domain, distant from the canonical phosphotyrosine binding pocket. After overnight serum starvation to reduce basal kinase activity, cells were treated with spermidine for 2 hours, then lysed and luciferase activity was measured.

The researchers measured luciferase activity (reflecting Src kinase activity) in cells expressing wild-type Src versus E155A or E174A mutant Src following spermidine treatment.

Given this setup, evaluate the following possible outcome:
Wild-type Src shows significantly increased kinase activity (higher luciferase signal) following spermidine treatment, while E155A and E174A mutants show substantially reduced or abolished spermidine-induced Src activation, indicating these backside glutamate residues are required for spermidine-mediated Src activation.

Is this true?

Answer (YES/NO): NO